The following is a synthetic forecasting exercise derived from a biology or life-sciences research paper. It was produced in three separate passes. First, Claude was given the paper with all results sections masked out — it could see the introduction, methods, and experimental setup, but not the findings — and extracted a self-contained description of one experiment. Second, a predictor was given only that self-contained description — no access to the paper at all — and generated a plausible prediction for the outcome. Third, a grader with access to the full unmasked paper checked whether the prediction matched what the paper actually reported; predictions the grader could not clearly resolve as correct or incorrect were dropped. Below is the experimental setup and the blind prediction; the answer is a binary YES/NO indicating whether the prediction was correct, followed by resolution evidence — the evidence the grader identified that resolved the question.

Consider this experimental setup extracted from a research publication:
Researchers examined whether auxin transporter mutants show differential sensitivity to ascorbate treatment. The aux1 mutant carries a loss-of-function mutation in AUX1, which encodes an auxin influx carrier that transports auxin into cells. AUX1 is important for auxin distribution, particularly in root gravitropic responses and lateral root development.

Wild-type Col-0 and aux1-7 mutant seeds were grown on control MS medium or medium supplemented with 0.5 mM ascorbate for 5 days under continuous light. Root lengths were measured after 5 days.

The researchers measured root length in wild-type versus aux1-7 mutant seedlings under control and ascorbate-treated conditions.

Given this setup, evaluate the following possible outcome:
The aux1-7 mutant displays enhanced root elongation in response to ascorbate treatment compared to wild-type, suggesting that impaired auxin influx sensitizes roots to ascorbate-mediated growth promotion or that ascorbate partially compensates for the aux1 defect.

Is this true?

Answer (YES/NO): NO